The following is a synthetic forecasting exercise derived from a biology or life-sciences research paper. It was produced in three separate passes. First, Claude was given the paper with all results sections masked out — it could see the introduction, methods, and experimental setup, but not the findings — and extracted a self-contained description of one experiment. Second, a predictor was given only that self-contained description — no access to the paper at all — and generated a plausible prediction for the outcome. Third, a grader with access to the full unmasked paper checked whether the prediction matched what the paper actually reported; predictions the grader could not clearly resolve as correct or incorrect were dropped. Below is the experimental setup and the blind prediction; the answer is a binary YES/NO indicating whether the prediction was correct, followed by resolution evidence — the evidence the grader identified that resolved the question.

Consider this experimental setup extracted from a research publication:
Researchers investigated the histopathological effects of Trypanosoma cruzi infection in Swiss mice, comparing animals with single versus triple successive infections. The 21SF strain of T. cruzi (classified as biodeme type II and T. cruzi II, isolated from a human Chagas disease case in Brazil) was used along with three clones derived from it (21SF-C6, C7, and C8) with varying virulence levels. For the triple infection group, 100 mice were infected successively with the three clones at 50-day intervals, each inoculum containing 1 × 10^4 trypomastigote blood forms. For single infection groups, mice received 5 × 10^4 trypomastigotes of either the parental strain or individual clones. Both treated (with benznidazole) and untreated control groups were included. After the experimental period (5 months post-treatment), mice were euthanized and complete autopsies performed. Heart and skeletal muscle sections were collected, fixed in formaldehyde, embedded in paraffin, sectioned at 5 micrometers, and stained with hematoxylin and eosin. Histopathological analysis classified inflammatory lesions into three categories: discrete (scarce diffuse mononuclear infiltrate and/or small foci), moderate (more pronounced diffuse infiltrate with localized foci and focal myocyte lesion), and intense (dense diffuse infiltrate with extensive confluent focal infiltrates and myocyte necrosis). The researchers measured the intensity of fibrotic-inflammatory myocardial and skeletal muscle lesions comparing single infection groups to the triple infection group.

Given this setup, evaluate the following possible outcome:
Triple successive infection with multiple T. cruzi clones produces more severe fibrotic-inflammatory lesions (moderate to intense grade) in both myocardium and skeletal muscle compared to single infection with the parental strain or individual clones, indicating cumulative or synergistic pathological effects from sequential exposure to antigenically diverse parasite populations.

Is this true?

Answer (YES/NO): YES